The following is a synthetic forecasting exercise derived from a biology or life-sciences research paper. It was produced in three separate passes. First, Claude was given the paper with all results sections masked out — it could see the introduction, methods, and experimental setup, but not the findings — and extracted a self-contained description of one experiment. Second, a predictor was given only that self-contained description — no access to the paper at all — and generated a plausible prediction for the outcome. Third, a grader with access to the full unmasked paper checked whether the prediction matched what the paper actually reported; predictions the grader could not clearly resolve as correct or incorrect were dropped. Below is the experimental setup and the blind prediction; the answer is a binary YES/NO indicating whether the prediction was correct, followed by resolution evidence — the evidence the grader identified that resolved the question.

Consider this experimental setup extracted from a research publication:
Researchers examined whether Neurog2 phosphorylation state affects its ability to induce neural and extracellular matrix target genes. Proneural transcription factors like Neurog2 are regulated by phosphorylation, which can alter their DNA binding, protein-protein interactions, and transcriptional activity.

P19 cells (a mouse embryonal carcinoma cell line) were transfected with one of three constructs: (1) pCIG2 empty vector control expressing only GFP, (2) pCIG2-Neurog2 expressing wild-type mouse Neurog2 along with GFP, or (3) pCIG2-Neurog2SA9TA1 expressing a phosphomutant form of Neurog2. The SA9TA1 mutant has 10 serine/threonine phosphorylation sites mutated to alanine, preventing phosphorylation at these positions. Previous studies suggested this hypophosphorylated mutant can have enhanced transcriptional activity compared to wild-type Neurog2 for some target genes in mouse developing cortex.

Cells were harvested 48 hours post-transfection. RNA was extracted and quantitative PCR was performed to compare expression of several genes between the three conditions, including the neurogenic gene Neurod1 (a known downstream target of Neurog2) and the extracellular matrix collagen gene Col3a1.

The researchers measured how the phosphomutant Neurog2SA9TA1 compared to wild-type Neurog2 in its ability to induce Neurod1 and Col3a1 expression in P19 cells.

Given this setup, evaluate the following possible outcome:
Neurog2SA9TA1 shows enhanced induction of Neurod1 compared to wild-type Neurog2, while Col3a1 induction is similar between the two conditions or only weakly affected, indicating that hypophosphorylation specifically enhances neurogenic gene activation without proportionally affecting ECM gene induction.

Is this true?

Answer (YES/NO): NO